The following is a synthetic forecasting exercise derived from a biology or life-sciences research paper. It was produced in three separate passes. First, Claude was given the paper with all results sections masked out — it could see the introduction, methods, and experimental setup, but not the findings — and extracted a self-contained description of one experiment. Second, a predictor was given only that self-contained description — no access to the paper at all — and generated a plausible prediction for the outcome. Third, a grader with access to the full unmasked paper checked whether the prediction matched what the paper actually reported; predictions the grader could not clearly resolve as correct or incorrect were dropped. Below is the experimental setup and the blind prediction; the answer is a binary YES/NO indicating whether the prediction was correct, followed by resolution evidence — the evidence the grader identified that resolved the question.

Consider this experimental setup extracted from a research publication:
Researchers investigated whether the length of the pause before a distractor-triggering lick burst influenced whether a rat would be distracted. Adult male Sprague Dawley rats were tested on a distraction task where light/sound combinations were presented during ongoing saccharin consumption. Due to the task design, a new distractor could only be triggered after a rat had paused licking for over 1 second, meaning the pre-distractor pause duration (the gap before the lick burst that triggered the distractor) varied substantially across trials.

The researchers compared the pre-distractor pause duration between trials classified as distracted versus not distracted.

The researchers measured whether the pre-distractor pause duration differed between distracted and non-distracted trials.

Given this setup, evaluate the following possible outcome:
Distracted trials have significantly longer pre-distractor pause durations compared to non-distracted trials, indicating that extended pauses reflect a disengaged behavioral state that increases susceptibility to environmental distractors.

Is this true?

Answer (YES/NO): YES